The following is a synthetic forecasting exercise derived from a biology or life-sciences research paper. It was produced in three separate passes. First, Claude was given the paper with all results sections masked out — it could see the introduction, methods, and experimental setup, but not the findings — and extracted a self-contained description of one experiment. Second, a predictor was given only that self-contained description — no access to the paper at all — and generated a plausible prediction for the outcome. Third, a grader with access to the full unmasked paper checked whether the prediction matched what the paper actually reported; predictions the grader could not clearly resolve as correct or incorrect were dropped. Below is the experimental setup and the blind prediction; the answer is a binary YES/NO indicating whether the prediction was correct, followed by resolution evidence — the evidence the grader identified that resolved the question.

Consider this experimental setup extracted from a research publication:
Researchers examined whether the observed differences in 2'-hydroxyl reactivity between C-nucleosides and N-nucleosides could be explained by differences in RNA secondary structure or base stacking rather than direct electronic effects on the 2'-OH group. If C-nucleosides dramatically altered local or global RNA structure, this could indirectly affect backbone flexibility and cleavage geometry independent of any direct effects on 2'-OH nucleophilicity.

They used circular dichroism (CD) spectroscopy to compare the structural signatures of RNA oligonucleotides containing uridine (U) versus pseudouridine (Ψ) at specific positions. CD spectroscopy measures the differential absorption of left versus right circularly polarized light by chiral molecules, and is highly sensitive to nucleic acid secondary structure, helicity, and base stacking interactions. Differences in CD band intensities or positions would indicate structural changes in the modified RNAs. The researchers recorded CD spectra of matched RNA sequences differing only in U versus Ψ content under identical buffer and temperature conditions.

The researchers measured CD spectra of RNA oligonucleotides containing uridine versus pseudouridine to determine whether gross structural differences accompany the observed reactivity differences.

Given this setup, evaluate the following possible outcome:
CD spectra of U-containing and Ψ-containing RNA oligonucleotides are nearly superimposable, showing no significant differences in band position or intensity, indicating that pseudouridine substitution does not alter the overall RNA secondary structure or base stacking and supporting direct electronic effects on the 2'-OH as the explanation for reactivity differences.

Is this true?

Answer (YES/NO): NO